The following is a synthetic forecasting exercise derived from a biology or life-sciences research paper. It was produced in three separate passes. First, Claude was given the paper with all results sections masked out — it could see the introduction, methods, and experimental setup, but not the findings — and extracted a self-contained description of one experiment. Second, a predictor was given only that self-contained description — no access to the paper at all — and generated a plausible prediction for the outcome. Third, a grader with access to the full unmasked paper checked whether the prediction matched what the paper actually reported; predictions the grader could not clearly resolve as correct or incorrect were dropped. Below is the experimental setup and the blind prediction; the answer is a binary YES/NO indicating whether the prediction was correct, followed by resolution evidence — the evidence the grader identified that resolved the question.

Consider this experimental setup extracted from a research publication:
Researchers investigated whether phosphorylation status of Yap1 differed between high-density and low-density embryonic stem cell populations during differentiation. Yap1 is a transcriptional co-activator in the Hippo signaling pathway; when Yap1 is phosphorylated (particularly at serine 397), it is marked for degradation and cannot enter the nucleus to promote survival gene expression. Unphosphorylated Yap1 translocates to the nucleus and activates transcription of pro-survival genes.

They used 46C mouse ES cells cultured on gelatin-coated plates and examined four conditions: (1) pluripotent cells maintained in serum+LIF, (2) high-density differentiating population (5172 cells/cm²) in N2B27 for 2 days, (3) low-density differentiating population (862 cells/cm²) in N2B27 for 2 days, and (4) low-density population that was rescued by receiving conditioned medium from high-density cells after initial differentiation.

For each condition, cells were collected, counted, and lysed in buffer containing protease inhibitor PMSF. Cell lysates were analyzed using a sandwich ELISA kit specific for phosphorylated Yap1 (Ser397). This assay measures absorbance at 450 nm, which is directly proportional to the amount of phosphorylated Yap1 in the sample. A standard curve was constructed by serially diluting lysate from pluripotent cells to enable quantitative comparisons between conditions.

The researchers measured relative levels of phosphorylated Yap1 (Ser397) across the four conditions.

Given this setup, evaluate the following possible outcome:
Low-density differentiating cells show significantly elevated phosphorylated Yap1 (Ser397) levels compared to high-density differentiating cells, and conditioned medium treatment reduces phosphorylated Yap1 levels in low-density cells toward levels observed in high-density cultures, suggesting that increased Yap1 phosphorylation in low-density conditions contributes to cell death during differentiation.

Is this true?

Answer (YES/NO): YES